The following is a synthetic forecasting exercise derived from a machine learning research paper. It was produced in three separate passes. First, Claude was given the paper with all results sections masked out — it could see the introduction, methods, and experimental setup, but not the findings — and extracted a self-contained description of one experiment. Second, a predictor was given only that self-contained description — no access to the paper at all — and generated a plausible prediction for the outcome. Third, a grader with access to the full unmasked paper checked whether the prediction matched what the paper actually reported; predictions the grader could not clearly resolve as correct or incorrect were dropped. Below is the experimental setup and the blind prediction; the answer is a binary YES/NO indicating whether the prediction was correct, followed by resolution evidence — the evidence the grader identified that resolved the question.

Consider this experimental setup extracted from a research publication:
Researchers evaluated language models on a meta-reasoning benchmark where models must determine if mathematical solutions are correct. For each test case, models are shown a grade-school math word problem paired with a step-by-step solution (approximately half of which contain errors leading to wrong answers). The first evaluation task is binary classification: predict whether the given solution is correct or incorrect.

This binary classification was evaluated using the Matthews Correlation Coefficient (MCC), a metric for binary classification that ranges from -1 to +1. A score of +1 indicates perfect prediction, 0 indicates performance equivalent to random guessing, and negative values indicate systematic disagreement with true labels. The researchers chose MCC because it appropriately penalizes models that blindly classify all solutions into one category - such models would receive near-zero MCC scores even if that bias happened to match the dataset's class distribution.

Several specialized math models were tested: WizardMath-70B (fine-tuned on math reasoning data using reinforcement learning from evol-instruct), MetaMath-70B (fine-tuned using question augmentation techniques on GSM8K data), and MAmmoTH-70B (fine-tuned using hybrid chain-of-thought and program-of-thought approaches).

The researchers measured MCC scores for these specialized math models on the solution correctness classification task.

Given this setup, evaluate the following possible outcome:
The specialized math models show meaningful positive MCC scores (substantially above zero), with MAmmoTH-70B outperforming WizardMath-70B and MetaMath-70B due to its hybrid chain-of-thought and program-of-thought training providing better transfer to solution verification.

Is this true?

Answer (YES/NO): NO